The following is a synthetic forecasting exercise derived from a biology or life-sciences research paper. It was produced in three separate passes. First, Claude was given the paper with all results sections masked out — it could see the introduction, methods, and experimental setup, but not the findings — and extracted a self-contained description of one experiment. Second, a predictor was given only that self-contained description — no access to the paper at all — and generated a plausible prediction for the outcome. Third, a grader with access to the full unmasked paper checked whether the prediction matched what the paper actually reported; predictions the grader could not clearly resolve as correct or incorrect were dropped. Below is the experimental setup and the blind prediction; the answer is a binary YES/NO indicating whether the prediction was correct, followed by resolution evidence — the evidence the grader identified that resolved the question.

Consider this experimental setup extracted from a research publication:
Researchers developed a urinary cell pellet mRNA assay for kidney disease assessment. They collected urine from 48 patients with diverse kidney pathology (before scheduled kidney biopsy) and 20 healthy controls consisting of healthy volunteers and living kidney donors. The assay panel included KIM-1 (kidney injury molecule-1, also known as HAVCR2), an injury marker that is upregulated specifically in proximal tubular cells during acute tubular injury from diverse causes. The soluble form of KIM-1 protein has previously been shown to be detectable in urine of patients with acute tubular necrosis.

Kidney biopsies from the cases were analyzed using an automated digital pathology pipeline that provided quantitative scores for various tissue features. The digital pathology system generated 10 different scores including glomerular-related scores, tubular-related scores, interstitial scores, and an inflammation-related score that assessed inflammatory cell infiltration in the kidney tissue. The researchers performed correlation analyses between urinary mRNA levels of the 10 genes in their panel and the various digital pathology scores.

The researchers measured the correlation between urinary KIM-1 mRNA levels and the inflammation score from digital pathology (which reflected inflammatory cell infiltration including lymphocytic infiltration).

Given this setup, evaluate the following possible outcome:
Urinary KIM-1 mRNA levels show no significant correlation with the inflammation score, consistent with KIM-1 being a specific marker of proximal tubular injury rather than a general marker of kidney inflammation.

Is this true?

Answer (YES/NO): NO